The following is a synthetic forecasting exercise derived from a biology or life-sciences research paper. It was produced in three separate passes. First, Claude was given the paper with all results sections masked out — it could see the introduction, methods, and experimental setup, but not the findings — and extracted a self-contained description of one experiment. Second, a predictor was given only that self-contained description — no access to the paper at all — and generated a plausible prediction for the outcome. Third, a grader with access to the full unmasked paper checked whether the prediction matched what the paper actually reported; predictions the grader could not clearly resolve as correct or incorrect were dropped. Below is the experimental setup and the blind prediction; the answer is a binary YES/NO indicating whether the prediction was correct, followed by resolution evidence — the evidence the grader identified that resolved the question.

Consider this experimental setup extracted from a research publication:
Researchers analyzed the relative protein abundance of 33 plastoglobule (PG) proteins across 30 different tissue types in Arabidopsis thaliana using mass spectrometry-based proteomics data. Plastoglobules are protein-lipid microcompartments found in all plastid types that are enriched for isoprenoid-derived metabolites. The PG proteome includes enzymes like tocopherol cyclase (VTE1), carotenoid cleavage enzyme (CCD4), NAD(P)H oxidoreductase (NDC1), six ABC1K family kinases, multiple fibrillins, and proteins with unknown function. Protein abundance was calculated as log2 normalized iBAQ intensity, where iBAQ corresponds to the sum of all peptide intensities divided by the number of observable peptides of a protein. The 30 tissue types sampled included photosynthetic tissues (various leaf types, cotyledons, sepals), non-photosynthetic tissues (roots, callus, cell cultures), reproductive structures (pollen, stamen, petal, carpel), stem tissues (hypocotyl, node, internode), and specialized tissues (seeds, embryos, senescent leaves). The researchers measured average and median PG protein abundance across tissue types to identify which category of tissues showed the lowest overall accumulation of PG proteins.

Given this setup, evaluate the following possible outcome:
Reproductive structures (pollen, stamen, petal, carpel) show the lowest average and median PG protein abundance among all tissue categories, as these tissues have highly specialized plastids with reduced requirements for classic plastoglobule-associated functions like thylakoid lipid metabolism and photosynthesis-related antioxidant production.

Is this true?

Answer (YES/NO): NO